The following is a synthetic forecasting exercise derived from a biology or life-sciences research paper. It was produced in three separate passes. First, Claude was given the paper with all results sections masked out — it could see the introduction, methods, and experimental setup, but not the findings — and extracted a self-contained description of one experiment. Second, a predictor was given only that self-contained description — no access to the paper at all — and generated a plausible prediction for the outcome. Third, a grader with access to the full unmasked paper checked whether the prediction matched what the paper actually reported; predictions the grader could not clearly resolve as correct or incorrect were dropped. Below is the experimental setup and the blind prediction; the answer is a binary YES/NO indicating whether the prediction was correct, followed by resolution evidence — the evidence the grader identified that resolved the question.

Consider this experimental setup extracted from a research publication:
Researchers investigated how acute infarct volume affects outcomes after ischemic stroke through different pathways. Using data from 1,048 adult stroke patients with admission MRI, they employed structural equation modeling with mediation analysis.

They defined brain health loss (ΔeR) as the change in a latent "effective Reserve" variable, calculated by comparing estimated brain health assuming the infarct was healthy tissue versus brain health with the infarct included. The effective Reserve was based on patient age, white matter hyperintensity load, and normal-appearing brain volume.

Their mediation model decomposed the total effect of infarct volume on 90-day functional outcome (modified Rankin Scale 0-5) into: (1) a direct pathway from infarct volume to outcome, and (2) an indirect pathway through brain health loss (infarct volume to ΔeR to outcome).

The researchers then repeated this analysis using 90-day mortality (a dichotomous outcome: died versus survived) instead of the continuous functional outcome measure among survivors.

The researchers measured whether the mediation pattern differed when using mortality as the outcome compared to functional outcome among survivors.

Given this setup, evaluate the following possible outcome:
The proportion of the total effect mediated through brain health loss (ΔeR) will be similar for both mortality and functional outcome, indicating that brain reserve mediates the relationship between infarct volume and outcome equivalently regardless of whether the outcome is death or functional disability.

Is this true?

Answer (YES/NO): NO